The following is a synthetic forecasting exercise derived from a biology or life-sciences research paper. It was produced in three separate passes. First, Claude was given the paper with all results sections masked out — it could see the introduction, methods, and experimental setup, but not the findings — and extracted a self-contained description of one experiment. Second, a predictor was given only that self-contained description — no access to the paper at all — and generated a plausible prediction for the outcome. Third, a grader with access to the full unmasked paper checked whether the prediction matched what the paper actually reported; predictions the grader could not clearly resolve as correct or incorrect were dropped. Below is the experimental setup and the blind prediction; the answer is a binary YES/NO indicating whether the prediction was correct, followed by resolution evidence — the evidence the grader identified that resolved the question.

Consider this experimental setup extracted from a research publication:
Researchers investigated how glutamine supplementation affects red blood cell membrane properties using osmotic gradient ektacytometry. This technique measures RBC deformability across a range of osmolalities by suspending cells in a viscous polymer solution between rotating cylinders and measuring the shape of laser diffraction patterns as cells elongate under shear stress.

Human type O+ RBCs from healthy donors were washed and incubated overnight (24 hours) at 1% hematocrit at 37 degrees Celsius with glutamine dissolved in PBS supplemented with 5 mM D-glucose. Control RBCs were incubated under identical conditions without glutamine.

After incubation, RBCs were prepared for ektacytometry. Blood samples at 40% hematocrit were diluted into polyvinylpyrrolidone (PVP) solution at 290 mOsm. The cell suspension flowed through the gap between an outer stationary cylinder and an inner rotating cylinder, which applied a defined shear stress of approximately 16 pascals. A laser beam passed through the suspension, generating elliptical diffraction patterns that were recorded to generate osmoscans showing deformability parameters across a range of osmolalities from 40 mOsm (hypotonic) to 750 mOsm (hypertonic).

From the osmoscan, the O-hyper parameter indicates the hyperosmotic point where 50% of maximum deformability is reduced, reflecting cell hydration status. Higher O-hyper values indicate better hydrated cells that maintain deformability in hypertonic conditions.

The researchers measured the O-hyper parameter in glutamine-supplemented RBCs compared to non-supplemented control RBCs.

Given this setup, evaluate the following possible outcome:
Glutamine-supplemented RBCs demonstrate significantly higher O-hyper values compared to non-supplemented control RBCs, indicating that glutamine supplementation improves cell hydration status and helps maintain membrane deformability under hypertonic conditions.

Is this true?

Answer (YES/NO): YES